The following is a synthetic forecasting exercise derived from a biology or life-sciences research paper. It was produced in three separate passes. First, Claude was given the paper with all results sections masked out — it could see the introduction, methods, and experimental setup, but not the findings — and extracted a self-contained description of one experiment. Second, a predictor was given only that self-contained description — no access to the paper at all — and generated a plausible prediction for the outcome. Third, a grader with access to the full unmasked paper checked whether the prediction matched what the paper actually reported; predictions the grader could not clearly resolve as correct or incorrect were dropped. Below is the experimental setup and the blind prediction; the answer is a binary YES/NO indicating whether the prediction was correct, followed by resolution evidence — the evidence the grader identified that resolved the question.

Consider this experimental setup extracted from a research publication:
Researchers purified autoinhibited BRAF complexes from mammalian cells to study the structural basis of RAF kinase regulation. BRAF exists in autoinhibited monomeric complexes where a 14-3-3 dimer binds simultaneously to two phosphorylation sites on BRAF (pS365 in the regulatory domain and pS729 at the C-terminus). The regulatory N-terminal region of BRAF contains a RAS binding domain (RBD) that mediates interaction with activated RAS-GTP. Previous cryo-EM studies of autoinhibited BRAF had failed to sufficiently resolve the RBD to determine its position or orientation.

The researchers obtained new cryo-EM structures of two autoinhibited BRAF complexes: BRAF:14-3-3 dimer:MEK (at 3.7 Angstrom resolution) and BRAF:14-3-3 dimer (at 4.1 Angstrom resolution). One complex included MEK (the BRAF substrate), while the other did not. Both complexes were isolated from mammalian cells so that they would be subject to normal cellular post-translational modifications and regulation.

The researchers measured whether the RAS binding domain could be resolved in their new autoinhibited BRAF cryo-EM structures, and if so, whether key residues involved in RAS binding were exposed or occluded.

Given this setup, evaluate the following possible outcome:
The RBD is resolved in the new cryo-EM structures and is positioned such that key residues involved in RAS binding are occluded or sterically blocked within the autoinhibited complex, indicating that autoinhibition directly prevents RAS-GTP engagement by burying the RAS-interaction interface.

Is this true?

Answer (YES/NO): NO